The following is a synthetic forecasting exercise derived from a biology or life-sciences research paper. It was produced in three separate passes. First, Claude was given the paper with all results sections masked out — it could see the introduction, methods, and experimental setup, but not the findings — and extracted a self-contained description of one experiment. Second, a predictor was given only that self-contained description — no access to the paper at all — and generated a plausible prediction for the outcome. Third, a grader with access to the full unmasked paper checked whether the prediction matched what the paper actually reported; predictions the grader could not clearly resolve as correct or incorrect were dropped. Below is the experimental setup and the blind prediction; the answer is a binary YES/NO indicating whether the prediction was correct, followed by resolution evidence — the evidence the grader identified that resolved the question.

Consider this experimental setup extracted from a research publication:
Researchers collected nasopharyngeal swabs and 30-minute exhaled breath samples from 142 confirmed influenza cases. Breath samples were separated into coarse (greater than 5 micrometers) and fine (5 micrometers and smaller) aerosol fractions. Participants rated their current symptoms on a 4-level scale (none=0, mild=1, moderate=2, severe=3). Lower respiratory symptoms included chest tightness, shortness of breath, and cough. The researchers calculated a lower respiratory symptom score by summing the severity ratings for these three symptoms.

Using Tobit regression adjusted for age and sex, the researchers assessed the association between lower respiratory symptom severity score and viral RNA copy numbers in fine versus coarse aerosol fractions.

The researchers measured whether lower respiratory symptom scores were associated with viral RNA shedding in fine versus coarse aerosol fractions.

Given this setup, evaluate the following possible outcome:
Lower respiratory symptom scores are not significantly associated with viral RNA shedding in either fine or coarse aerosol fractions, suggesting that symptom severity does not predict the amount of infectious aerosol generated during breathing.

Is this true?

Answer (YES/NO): YES